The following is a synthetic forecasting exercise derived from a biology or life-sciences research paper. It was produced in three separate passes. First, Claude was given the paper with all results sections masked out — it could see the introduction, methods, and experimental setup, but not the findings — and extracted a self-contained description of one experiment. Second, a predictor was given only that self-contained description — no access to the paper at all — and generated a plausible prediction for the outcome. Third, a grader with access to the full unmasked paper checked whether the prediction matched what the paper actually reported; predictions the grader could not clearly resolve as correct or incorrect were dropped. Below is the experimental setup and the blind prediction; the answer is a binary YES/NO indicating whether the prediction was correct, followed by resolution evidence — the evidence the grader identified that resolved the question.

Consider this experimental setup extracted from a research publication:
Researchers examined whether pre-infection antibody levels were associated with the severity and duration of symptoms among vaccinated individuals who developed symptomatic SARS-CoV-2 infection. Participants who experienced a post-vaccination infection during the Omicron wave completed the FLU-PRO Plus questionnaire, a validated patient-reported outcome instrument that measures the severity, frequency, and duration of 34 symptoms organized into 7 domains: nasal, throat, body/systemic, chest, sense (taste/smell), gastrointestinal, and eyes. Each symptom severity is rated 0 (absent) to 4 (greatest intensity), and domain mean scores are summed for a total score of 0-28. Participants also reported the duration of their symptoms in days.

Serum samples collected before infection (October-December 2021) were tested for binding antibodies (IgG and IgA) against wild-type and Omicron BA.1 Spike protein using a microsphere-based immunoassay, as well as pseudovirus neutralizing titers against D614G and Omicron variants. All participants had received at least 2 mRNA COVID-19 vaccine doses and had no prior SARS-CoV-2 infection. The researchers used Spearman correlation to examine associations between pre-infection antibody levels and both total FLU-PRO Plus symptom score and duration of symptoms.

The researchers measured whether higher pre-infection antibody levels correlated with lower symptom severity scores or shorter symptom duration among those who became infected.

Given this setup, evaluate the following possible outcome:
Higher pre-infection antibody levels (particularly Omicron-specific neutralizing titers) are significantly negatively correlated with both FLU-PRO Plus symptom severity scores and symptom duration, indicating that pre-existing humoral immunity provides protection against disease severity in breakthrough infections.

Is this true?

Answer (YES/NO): NO